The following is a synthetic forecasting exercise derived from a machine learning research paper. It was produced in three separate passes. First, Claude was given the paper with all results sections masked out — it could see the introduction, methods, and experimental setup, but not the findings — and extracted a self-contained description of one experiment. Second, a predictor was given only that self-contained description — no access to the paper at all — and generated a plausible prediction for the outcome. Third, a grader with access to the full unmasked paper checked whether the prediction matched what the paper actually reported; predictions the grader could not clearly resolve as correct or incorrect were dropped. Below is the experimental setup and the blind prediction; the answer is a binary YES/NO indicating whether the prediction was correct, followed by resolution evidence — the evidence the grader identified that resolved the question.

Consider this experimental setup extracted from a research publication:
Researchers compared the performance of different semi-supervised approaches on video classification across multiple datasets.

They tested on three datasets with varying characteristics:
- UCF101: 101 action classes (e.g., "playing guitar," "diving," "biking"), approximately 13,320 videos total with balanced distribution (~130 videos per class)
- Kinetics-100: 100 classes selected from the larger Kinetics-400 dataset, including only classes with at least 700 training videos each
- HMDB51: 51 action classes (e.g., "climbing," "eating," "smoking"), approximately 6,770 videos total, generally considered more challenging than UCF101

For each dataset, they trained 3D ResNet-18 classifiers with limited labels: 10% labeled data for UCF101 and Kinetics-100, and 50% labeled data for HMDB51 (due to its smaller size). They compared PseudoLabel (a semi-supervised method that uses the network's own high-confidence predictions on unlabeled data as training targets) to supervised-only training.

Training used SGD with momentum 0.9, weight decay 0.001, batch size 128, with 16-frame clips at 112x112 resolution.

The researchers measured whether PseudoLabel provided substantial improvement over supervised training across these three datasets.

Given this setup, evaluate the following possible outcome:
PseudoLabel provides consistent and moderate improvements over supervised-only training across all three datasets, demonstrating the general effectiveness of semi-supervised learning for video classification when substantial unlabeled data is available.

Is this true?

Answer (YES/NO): NO